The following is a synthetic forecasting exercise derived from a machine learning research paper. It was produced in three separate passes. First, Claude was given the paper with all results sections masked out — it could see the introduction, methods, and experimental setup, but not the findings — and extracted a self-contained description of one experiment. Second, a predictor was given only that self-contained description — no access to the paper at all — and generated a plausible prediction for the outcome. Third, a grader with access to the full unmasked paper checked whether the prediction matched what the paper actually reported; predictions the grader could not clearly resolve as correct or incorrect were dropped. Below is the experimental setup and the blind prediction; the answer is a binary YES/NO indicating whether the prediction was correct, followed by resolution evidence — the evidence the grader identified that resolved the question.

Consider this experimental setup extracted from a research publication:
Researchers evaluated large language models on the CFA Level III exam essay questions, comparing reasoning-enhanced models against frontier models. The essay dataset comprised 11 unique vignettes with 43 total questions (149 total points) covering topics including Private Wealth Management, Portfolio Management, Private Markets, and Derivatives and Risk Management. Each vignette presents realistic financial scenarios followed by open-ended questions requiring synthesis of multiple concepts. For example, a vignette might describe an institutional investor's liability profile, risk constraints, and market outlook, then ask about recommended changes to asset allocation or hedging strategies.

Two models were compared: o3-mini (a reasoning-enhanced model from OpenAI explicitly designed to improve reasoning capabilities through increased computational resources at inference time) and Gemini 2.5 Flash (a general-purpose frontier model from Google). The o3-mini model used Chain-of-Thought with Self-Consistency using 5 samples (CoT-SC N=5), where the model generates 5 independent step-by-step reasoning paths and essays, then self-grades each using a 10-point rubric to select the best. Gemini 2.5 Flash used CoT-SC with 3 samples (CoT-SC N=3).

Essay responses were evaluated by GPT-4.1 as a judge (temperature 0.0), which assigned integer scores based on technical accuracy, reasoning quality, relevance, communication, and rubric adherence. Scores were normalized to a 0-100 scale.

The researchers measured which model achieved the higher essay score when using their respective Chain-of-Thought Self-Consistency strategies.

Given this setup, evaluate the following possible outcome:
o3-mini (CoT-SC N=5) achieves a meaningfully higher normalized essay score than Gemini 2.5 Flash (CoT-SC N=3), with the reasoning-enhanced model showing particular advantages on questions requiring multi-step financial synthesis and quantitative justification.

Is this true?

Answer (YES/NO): NO